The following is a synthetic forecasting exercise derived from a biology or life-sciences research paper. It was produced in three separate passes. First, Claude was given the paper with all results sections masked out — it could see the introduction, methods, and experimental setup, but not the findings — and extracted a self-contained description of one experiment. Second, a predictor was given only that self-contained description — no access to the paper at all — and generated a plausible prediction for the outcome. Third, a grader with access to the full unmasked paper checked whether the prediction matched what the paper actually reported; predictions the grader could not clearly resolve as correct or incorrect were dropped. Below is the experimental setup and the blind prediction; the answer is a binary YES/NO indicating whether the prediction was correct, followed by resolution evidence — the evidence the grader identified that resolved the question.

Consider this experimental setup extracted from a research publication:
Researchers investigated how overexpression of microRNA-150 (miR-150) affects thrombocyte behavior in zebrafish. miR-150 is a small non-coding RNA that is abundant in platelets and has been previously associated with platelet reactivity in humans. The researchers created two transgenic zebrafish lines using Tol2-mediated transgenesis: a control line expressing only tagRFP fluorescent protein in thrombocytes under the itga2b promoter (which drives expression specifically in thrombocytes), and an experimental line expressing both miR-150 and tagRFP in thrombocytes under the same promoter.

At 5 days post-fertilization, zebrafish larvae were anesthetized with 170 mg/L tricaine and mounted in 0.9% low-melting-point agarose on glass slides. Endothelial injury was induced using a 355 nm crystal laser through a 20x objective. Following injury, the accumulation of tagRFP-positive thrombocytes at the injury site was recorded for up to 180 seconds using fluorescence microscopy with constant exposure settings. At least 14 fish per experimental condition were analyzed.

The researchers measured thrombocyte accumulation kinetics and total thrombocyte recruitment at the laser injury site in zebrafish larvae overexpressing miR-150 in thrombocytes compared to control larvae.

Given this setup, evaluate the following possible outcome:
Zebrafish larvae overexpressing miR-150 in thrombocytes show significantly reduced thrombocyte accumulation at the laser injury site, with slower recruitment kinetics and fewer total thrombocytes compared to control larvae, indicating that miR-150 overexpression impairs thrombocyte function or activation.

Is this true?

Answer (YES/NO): YES